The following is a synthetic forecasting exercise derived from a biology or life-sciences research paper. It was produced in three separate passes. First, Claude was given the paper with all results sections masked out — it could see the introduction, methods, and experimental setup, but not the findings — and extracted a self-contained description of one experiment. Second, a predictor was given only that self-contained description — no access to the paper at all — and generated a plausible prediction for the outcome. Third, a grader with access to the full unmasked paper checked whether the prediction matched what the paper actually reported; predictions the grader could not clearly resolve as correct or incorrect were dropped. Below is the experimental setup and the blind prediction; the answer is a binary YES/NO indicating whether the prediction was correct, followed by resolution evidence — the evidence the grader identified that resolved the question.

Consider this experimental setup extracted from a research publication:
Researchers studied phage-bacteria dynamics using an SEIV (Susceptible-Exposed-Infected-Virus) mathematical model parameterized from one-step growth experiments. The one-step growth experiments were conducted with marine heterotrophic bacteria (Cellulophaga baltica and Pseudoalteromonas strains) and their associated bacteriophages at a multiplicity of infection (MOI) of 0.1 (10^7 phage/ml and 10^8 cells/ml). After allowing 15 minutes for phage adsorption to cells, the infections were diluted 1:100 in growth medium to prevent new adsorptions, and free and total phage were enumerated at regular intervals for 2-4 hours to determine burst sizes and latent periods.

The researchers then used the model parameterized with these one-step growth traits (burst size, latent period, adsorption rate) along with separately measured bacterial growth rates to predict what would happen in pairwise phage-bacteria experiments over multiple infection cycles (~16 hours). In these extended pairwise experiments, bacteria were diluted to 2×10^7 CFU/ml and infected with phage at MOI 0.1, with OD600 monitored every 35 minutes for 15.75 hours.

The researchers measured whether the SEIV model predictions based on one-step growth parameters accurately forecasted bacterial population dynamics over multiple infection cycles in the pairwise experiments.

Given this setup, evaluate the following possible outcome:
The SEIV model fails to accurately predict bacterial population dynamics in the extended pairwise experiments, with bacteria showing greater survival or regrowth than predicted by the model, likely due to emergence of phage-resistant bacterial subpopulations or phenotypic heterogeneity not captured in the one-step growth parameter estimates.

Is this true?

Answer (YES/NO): NO